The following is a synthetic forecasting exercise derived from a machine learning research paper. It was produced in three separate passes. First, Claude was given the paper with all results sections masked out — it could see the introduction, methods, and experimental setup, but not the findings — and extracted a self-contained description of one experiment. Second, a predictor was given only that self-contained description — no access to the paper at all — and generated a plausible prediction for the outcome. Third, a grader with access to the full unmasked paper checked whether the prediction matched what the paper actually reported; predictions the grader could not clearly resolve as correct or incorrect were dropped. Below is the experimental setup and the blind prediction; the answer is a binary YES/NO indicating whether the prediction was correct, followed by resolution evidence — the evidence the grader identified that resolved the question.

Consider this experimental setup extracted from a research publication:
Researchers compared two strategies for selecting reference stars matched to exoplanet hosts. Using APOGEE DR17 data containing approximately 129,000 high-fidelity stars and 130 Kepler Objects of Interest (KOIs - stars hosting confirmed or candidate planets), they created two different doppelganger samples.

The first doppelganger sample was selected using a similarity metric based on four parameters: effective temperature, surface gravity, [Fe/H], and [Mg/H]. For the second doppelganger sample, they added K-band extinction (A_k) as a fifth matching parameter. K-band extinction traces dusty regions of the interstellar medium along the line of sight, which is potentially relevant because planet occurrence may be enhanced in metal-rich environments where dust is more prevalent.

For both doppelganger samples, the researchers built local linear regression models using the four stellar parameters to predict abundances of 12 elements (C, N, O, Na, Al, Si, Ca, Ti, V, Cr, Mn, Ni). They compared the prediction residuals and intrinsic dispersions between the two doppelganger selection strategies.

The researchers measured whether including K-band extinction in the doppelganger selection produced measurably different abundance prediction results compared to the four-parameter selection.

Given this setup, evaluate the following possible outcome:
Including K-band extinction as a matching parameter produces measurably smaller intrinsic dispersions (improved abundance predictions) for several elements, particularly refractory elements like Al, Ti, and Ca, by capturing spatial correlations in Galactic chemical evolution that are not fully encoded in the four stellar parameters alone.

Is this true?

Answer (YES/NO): NO